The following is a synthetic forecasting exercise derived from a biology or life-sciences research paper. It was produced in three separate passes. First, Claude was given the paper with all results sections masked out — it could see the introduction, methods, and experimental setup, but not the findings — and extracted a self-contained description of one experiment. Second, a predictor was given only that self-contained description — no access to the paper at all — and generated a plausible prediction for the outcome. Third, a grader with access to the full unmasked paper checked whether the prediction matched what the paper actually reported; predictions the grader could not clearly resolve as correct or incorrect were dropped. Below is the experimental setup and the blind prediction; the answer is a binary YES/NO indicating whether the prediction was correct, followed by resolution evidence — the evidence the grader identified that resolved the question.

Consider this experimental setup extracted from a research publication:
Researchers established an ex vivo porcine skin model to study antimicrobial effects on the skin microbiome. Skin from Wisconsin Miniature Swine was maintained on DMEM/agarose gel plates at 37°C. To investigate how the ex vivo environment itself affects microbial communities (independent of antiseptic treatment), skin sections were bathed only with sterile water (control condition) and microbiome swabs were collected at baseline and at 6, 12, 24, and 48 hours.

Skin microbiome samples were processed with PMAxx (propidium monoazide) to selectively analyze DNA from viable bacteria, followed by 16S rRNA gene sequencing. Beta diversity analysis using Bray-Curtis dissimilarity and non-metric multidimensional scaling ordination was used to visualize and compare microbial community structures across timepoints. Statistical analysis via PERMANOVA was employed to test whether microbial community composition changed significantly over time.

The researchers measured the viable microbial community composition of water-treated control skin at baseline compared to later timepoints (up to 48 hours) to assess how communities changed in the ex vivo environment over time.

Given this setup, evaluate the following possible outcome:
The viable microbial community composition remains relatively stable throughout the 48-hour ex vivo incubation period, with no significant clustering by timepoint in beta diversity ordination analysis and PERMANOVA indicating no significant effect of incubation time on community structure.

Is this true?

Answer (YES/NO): NO